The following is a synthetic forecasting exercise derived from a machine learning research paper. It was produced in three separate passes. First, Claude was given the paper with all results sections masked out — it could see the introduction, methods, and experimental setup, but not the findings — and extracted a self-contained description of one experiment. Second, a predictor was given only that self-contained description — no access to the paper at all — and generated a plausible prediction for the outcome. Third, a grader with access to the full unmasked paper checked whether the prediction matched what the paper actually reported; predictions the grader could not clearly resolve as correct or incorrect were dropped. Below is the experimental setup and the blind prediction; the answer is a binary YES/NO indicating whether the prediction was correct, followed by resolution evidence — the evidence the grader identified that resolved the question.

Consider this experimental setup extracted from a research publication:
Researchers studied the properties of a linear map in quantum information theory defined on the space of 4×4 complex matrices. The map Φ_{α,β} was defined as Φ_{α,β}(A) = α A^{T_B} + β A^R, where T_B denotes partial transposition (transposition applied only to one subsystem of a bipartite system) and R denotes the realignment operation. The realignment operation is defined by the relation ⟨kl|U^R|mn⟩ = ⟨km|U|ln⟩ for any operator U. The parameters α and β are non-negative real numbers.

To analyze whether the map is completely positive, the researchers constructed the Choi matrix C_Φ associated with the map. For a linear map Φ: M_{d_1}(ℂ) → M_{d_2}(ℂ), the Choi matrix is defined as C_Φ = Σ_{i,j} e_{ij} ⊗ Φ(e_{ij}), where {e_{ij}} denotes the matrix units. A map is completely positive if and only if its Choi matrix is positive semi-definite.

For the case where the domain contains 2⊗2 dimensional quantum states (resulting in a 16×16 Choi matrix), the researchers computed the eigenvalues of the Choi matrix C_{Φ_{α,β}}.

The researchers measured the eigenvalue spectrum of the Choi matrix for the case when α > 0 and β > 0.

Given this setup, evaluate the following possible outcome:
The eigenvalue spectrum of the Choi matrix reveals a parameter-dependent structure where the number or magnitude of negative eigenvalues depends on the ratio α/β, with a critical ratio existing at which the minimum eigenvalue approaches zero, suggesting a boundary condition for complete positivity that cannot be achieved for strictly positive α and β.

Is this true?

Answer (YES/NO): NO